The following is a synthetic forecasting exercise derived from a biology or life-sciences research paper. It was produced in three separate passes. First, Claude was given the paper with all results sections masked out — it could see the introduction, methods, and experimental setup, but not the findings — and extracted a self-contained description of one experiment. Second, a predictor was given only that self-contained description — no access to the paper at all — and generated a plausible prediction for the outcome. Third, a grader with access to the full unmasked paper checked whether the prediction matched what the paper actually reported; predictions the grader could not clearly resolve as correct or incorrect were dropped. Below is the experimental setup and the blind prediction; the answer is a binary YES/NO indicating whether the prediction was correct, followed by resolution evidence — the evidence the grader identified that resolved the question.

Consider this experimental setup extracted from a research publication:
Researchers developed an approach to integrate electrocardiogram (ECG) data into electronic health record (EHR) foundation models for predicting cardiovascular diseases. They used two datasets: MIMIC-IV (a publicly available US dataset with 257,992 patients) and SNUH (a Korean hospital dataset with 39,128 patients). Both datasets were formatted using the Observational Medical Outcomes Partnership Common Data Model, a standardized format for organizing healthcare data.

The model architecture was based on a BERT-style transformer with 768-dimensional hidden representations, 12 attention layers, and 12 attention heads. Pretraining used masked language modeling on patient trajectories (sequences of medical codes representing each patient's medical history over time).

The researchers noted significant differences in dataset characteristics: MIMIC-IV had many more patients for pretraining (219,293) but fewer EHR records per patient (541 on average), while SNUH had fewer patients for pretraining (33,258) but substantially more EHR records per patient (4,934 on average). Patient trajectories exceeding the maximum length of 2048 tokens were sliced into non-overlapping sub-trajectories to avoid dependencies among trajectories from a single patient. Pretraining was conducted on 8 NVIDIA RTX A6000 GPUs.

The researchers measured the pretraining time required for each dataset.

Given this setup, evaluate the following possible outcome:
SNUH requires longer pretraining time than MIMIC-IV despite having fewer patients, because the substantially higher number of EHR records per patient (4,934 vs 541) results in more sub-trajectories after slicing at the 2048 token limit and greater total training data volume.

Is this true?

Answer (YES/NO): NO